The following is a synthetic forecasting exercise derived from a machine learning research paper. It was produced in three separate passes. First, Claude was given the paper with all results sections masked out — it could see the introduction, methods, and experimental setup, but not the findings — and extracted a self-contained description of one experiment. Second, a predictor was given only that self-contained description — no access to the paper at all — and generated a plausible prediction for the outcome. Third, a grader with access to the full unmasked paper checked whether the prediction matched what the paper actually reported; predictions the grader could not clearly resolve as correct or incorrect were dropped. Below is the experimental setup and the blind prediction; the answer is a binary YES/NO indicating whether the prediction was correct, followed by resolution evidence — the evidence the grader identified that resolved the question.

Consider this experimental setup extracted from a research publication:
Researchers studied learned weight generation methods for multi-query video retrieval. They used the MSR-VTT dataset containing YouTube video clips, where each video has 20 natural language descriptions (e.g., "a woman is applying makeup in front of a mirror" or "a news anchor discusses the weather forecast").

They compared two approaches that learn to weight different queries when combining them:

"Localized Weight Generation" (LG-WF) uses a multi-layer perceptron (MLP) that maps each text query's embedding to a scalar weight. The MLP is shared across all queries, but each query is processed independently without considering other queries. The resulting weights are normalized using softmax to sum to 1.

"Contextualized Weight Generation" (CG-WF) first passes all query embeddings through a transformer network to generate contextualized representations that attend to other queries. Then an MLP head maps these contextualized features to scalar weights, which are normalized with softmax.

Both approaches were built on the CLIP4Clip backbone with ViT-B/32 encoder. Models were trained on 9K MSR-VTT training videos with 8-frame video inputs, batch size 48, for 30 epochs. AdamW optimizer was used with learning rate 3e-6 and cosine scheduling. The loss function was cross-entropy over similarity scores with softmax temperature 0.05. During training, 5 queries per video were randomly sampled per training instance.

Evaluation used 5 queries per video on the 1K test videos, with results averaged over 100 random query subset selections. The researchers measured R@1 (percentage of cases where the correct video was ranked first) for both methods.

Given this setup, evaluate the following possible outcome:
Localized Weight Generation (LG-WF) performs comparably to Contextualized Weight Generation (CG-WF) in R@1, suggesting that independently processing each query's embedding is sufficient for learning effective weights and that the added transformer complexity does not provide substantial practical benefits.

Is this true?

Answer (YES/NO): NO